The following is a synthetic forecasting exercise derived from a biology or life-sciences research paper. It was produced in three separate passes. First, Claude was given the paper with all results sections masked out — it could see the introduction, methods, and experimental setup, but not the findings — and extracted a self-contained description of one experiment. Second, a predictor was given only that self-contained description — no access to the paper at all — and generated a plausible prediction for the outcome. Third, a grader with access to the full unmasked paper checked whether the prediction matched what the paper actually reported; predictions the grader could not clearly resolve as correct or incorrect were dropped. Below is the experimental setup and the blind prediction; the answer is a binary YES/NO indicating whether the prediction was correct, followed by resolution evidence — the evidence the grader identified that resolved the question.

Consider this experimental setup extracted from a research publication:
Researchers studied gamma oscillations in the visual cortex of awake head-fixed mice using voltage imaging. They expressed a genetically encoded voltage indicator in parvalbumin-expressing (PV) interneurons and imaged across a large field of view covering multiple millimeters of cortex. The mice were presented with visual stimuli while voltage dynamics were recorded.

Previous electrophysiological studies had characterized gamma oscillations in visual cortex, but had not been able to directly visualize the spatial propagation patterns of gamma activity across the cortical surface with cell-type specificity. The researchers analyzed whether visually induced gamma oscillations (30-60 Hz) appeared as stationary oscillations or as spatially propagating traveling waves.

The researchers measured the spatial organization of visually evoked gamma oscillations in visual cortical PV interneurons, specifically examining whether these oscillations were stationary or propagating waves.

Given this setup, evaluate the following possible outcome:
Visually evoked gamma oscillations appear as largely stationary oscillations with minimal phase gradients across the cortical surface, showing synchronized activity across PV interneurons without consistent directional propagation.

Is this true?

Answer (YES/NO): NO